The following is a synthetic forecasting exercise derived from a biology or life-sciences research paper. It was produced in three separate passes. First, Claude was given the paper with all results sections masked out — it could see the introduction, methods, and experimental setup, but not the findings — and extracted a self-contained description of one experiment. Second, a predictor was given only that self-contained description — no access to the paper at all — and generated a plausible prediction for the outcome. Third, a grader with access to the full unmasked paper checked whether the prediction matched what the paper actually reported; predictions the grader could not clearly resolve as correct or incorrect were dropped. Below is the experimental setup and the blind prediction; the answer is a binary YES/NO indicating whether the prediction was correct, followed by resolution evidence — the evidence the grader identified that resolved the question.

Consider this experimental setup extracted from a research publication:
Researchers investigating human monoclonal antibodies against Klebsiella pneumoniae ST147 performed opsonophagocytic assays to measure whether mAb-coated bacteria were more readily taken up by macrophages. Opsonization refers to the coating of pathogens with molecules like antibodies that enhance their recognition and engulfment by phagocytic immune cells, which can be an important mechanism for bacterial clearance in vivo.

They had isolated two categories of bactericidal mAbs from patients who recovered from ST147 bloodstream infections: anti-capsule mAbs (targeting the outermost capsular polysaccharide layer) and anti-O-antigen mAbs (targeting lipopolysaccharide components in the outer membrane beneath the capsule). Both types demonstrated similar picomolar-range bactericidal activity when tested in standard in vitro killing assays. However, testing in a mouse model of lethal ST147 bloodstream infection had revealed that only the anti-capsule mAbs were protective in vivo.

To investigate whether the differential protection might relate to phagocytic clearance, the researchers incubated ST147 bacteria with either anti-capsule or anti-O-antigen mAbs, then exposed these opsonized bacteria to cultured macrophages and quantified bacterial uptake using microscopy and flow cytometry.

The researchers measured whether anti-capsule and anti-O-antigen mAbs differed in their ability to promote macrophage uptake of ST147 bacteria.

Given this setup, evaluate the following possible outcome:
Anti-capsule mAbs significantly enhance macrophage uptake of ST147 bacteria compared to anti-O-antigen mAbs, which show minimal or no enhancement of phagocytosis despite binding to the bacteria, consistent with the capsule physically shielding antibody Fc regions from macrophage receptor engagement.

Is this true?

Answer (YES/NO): YES